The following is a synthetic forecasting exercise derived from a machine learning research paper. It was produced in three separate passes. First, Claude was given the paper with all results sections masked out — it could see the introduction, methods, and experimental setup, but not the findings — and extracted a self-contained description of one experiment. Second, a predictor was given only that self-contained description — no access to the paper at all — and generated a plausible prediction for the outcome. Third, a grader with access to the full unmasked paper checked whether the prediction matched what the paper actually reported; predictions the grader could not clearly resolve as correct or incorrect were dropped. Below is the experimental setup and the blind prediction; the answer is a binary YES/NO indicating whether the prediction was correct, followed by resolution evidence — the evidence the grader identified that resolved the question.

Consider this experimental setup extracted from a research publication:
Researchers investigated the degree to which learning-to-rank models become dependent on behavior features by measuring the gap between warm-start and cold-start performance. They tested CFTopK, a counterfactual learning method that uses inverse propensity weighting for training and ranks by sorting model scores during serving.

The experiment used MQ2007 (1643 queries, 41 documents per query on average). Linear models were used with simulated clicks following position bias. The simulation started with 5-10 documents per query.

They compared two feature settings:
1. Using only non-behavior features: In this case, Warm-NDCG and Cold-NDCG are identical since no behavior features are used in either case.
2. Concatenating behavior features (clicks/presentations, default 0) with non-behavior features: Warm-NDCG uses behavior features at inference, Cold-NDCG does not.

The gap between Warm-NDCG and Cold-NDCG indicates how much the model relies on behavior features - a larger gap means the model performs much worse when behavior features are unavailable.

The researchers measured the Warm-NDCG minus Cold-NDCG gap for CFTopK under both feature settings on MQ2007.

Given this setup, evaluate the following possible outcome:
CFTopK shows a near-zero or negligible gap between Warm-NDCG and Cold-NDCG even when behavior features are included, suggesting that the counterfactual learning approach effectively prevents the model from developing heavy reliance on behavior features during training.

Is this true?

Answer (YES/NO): NO